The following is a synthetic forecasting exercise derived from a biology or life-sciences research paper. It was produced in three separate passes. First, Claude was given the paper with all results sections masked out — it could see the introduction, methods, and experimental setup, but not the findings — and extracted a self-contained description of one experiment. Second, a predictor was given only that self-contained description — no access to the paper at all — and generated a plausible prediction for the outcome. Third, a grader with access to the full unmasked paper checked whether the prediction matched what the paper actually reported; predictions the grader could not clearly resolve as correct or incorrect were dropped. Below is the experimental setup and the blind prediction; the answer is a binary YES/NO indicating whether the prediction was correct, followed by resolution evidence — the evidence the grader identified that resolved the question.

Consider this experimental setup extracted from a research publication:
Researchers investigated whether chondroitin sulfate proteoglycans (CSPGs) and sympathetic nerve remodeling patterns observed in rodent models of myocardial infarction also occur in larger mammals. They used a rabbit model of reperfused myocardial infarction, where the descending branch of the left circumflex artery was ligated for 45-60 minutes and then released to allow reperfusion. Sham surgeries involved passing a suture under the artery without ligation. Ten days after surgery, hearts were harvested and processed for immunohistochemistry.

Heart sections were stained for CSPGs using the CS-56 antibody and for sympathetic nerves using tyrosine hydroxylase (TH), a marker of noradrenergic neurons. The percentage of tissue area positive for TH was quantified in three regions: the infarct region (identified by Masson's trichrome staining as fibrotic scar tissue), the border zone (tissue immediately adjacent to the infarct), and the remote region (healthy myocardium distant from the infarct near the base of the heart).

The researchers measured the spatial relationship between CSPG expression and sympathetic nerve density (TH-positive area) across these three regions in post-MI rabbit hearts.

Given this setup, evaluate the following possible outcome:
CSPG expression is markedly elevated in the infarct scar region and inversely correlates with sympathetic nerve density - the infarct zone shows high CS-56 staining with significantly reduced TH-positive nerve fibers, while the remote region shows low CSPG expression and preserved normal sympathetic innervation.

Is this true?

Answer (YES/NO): YES